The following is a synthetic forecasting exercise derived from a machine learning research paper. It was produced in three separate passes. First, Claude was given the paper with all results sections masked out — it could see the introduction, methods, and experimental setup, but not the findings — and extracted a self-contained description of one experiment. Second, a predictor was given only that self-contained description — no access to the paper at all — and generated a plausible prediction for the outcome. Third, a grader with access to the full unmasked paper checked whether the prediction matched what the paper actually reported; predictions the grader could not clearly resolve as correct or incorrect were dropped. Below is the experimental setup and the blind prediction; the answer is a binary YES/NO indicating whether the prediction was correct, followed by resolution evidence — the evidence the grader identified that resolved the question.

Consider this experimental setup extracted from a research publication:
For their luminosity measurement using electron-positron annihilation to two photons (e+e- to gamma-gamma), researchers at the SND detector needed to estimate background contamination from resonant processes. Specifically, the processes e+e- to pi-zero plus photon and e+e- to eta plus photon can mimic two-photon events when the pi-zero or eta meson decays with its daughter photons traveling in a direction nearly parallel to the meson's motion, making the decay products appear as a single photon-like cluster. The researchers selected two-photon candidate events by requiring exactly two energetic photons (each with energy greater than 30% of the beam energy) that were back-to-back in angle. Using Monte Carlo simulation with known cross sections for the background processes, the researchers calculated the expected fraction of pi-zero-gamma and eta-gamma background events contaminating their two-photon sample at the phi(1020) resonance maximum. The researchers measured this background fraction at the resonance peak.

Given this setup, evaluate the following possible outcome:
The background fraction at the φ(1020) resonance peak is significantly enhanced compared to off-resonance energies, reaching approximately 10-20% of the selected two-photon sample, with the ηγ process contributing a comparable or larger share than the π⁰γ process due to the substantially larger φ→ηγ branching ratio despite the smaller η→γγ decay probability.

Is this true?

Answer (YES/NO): NO